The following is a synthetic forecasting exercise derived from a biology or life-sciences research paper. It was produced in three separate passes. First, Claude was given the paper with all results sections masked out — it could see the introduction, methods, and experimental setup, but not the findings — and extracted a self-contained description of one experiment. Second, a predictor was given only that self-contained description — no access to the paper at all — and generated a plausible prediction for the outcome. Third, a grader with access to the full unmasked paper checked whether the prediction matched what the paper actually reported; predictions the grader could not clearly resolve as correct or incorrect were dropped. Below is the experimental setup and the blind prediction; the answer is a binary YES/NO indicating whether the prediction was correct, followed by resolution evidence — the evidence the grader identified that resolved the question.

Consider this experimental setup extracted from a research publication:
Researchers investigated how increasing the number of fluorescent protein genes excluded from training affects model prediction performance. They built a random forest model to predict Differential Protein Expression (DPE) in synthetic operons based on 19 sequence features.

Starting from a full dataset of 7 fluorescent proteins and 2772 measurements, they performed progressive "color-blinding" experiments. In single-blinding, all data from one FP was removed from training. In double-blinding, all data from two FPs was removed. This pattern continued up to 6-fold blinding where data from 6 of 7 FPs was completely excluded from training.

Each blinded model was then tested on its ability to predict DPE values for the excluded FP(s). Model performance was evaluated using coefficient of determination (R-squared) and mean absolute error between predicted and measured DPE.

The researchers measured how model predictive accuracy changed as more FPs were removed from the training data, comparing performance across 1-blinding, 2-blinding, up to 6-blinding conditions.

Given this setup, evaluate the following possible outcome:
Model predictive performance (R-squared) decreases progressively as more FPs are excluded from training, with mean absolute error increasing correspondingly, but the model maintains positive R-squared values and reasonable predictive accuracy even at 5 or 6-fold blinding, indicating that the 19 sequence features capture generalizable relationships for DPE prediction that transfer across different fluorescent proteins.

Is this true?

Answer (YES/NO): NO